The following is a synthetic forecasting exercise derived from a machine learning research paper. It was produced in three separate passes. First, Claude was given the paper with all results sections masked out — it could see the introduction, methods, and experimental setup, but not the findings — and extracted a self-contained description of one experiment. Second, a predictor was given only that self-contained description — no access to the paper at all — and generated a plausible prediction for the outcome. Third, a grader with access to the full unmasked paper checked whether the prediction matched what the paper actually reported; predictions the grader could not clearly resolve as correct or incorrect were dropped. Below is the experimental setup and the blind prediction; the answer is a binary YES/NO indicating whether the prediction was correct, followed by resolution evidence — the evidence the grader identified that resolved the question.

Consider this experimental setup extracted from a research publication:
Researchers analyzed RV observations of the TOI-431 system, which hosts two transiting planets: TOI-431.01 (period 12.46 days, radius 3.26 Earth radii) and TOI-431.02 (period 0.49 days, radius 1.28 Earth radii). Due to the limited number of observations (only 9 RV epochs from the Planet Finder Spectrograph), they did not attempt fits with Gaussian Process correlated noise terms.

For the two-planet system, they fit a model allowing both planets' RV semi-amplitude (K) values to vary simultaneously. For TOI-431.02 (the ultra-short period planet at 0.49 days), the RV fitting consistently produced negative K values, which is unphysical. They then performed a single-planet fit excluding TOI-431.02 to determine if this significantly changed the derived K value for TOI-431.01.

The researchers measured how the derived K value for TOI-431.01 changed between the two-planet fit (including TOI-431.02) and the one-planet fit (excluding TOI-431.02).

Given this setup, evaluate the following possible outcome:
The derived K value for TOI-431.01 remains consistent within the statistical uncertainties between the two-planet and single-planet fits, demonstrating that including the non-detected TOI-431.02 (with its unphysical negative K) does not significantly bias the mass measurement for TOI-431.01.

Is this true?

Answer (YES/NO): NO